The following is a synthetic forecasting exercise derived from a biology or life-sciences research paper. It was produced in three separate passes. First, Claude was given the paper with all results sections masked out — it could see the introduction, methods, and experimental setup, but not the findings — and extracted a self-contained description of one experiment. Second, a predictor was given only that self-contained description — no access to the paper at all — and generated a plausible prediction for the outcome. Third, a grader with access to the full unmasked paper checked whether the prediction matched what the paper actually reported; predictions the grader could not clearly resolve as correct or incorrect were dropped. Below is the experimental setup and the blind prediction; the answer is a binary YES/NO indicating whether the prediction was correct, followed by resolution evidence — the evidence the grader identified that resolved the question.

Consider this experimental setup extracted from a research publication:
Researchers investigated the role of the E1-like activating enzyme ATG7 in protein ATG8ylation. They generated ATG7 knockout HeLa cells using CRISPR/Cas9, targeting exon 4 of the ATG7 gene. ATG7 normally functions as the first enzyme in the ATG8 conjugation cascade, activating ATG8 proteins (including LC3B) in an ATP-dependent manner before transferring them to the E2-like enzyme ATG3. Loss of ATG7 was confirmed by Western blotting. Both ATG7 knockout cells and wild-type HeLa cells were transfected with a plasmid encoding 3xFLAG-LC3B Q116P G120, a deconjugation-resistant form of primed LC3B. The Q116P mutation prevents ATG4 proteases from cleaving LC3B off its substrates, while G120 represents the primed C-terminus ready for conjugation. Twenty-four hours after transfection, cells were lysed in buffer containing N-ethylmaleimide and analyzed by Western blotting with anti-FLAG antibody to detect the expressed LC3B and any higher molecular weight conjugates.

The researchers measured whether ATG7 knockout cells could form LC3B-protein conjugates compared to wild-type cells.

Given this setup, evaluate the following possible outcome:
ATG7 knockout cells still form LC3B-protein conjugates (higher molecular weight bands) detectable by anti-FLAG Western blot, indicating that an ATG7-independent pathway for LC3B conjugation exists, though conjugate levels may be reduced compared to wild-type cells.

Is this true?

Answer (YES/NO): NO